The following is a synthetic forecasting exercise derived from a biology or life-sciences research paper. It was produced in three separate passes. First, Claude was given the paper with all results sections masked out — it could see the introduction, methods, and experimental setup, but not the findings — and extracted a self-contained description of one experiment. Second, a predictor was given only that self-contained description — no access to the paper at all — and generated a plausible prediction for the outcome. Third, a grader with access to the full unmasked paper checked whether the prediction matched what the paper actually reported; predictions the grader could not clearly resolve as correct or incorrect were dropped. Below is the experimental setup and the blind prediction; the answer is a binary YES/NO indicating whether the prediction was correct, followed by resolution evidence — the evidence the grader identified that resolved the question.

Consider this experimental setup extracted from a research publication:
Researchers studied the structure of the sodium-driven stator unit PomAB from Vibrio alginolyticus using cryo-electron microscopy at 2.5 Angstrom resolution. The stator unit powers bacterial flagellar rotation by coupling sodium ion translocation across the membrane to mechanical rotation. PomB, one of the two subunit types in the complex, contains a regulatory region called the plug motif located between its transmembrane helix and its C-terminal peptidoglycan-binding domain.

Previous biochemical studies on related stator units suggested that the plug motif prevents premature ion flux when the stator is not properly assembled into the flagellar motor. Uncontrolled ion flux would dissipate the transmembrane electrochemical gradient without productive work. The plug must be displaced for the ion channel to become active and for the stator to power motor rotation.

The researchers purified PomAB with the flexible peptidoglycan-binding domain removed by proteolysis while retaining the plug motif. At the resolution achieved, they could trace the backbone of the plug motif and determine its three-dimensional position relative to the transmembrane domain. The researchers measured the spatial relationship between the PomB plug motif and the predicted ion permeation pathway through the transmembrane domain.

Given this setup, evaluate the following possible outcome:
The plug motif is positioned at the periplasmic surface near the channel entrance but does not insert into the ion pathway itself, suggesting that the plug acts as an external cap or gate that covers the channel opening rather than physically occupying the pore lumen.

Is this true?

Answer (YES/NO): NO